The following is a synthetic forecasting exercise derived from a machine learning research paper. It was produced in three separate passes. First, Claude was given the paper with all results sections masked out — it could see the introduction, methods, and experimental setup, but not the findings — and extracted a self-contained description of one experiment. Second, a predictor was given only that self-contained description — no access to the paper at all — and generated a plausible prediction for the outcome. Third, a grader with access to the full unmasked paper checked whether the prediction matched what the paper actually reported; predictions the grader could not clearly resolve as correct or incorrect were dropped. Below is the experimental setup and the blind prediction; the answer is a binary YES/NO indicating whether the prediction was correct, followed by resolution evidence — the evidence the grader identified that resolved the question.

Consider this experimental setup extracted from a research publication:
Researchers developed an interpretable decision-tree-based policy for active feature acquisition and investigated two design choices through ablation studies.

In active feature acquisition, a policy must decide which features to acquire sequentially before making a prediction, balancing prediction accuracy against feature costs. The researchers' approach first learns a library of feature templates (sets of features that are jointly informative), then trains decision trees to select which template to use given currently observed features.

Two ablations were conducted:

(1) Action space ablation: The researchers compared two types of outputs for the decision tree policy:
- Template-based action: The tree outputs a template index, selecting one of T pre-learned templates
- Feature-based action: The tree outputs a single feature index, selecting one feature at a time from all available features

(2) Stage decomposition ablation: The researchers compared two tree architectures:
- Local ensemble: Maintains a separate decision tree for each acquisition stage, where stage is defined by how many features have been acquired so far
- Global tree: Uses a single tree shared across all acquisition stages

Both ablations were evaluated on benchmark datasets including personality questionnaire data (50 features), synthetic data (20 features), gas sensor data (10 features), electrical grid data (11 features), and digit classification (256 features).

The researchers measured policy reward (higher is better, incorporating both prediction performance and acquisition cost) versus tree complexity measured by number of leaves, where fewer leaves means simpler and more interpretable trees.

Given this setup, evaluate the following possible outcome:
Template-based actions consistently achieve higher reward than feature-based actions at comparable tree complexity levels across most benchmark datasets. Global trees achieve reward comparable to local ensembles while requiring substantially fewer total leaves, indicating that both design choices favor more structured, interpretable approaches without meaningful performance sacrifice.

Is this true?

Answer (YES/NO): NO